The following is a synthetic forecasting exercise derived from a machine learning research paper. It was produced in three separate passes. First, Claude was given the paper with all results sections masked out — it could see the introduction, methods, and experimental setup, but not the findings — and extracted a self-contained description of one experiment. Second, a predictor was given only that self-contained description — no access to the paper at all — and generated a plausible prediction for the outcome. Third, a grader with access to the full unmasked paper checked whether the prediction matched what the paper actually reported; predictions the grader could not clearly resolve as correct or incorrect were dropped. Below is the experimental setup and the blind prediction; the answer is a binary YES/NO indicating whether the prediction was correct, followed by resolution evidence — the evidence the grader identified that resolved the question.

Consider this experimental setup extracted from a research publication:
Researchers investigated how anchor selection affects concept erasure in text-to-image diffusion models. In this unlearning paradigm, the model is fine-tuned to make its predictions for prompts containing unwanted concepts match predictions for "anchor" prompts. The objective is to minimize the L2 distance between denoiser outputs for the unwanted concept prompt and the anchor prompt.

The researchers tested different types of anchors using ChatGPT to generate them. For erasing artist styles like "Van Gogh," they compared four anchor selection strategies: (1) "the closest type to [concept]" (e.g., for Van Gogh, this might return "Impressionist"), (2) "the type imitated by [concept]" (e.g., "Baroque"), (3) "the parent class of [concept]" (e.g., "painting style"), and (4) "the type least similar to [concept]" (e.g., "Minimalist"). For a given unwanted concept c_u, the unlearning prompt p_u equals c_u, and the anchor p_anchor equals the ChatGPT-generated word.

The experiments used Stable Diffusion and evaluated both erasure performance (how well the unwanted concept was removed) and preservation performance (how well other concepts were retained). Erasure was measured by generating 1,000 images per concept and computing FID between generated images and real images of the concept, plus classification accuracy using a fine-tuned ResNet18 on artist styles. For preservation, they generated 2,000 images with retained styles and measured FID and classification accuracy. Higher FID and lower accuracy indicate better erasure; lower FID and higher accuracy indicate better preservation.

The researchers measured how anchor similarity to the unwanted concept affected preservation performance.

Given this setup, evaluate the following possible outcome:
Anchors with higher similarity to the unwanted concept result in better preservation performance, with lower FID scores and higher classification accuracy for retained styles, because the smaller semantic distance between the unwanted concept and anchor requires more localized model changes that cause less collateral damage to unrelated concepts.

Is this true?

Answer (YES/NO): YES